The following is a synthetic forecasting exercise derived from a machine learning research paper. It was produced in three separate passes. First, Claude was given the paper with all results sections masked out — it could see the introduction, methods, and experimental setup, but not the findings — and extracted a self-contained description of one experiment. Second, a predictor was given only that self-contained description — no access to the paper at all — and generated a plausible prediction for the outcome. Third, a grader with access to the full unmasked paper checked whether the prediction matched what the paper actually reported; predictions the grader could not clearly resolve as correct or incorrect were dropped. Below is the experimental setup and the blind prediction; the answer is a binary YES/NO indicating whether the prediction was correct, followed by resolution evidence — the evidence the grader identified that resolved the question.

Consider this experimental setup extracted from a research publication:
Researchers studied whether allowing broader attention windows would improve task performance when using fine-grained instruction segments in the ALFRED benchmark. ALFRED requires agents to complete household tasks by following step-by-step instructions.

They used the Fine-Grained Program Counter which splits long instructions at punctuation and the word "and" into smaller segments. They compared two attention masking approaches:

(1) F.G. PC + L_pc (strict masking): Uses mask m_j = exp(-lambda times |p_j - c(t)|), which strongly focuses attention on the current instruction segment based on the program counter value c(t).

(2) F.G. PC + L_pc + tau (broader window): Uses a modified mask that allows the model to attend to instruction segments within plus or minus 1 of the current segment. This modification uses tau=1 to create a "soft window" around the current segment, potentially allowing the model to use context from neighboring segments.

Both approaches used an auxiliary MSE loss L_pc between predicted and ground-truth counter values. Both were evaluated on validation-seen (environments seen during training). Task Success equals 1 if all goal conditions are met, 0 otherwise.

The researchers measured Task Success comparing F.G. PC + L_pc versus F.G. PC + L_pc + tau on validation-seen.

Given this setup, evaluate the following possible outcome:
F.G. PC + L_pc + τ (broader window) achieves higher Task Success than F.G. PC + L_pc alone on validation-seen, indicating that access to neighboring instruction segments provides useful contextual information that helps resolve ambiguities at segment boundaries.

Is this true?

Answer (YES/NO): NO